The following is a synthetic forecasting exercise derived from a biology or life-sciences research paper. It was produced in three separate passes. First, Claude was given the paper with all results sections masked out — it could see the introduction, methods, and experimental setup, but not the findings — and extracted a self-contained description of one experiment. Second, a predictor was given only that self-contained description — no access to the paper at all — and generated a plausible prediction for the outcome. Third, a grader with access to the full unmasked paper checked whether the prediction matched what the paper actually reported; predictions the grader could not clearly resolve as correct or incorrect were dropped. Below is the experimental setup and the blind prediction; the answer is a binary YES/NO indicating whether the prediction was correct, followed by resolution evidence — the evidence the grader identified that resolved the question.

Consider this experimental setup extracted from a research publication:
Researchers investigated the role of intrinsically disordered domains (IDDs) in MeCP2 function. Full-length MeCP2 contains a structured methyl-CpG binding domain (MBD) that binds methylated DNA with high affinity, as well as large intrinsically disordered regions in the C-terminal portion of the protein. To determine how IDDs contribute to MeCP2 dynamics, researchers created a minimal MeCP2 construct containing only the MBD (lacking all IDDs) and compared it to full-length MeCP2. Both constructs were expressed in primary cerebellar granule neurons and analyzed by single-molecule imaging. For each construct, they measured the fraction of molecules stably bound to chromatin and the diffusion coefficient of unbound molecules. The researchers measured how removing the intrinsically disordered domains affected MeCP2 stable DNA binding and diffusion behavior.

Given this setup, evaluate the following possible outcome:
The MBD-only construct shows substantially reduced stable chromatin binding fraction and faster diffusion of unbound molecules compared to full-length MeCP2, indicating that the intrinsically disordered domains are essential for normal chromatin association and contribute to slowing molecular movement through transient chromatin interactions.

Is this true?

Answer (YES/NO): NO